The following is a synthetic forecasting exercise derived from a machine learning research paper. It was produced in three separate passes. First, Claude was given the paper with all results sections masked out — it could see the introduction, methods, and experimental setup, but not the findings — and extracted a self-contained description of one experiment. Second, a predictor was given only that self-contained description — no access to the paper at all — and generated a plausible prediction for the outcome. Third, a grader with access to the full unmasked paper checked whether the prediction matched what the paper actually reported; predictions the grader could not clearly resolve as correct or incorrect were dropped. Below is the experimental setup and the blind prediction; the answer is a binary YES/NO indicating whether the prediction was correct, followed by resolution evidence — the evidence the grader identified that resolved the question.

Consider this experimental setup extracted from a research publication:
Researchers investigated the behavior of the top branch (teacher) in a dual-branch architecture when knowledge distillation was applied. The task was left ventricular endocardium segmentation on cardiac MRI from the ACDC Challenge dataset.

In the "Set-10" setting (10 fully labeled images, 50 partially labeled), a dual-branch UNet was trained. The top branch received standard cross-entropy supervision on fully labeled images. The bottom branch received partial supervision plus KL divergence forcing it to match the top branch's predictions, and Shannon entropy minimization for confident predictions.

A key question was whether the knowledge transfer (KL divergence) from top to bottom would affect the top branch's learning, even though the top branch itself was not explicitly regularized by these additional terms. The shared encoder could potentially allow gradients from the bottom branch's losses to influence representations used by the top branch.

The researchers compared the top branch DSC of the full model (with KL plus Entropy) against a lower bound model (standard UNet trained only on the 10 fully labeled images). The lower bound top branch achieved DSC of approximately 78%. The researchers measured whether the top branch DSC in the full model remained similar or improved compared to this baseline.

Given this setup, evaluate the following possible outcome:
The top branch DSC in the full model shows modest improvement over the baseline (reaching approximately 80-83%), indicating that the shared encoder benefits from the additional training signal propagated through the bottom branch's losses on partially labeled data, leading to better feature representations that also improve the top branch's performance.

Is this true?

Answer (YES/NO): YES